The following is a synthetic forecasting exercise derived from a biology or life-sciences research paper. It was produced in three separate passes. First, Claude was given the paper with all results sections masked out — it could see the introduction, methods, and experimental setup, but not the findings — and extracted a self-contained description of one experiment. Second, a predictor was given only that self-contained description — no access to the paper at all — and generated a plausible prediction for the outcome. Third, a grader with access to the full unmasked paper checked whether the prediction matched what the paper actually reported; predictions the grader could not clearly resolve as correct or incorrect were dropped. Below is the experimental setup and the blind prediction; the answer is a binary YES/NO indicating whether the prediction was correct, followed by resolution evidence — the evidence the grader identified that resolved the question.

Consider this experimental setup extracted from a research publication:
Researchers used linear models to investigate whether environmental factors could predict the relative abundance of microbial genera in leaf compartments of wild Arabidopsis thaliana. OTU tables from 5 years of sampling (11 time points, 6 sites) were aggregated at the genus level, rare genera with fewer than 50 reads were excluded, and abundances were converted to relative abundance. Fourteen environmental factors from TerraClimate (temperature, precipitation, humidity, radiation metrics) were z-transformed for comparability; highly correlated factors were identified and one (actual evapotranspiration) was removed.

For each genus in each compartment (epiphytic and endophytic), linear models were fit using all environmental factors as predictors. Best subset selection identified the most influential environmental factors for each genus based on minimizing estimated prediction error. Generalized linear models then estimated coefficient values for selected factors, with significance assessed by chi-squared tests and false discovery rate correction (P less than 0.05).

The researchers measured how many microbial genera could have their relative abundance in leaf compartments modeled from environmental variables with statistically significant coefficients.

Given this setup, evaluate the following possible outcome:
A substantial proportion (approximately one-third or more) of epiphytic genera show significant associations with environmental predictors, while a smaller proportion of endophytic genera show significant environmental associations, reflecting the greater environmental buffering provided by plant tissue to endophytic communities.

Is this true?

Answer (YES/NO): NO